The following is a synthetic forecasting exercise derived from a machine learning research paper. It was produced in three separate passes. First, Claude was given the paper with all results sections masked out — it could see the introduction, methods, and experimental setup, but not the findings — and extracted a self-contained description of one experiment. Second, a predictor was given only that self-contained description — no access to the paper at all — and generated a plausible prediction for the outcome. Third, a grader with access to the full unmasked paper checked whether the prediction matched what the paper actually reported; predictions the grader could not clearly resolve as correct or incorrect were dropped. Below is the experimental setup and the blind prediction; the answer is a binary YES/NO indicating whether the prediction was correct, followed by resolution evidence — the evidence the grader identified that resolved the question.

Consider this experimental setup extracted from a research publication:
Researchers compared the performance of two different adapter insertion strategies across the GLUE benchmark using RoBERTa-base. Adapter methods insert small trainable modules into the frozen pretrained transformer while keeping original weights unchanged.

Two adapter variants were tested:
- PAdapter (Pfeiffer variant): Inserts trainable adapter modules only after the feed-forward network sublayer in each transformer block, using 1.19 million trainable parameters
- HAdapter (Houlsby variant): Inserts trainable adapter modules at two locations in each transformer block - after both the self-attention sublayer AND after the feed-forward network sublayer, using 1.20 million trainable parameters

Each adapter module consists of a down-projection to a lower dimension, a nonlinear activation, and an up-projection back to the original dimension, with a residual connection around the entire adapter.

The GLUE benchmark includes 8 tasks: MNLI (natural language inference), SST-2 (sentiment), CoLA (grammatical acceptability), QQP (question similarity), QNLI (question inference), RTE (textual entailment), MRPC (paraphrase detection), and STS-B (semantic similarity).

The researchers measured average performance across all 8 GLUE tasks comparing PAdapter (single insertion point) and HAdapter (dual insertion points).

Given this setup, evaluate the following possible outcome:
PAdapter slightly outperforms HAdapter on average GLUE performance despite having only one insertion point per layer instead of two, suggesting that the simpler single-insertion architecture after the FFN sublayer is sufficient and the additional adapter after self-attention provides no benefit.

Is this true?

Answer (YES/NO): YES